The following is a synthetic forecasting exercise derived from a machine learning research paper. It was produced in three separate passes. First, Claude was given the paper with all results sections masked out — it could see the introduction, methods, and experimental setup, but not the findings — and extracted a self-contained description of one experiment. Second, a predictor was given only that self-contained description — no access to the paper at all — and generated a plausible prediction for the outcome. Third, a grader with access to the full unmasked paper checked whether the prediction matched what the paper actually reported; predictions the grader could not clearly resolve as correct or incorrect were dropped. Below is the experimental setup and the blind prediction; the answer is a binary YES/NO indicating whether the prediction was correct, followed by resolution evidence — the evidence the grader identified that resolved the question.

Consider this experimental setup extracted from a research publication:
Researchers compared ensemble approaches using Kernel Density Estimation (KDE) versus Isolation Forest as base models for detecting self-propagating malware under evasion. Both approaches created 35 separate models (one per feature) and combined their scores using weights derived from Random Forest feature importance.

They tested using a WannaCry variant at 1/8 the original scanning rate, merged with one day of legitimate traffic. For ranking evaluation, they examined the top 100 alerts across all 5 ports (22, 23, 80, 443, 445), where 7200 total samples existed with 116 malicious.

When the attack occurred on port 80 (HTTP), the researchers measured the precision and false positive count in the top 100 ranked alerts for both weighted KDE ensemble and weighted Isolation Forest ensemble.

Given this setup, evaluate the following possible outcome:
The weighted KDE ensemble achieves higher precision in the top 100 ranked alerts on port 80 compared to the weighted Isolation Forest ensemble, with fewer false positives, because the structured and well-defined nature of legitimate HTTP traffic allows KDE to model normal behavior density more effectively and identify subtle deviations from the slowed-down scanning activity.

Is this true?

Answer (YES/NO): YES